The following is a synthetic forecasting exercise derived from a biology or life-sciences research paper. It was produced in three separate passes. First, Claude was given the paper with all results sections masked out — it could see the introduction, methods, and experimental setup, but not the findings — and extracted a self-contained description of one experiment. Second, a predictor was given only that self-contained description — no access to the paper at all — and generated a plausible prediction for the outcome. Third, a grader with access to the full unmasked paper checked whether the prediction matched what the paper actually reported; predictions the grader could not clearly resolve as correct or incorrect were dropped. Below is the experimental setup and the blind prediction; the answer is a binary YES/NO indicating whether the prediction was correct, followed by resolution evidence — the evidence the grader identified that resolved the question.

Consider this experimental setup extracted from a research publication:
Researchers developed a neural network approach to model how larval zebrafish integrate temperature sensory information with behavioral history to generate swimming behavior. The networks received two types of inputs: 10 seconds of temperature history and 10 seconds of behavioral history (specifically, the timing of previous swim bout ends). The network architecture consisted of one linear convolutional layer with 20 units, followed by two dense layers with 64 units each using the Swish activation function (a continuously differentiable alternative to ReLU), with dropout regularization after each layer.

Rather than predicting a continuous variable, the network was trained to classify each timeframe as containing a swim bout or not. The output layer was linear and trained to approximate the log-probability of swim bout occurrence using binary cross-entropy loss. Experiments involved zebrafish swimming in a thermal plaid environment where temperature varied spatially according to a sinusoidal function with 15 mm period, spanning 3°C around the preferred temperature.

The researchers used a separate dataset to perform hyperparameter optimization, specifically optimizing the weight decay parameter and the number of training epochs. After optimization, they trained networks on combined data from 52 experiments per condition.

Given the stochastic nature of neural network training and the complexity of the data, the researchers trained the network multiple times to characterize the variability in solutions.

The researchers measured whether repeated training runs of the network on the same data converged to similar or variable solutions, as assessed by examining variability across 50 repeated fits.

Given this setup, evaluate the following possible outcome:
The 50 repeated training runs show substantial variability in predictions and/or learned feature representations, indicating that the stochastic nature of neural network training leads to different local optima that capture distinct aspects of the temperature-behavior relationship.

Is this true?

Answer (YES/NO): YES